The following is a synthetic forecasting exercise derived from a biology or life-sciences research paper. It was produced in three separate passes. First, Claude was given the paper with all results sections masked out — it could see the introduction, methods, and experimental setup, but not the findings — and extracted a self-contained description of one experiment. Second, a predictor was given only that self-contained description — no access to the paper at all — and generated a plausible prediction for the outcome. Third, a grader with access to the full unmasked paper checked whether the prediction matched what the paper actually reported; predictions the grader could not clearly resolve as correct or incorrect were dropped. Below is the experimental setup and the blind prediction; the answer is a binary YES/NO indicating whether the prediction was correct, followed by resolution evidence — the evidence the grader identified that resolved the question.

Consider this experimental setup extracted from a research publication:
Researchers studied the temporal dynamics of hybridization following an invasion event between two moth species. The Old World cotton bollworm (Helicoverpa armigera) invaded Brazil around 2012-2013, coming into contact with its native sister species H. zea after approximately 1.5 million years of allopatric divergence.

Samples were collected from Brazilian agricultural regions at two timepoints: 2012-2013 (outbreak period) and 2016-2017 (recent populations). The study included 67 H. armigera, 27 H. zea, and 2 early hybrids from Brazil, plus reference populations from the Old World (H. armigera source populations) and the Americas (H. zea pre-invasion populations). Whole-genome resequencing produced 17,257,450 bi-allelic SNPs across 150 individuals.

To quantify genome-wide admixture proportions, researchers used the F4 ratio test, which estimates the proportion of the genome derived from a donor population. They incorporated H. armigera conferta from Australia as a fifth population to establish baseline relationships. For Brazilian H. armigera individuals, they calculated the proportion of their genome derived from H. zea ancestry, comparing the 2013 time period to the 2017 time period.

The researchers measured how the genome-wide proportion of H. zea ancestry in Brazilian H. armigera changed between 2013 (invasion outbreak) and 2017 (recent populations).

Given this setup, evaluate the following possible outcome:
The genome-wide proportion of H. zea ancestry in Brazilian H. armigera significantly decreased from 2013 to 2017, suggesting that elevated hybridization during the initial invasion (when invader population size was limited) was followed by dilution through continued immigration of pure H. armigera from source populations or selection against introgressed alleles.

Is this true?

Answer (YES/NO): YES